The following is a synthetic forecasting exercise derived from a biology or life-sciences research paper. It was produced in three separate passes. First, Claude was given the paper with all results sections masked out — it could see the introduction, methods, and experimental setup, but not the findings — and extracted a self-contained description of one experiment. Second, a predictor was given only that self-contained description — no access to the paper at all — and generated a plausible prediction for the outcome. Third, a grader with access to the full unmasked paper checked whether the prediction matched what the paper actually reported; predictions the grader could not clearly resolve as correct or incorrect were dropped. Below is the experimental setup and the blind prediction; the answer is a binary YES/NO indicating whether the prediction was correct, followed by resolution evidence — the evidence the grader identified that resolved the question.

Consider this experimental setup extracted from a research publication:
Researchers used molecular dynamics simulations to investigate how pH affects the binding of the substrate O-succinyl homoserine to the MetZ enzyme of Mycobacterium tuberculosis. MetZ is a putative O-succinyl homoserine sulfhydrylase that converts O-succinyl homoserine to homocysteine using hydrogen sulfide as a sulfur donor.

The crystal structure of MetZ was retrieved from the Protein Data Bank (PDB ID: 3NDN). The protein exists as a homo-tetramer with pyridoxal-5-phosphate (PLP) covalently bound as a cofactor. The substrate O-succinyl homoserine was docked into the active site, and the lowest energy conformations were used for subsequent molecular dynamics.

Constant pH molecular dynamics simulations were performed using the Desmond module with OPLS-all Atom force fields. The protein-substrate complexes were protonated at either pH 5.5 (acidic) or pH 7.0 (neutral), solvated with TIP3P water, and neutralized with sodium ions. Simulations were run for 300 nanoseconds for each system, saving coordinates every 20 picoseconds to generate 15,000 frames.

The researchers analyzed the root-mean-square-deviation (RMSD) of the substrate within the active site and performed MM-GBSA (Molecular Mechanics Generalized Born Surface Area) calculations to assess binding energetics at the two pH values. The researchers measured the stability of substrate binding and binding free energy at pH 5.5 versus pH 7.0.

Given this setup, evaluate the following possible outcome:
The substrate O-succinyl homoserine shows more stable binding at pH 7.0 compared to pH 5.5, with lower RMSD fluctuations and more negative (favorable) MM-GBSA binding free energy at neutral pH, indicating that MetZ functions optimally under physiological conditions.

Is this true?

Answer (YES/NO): NO